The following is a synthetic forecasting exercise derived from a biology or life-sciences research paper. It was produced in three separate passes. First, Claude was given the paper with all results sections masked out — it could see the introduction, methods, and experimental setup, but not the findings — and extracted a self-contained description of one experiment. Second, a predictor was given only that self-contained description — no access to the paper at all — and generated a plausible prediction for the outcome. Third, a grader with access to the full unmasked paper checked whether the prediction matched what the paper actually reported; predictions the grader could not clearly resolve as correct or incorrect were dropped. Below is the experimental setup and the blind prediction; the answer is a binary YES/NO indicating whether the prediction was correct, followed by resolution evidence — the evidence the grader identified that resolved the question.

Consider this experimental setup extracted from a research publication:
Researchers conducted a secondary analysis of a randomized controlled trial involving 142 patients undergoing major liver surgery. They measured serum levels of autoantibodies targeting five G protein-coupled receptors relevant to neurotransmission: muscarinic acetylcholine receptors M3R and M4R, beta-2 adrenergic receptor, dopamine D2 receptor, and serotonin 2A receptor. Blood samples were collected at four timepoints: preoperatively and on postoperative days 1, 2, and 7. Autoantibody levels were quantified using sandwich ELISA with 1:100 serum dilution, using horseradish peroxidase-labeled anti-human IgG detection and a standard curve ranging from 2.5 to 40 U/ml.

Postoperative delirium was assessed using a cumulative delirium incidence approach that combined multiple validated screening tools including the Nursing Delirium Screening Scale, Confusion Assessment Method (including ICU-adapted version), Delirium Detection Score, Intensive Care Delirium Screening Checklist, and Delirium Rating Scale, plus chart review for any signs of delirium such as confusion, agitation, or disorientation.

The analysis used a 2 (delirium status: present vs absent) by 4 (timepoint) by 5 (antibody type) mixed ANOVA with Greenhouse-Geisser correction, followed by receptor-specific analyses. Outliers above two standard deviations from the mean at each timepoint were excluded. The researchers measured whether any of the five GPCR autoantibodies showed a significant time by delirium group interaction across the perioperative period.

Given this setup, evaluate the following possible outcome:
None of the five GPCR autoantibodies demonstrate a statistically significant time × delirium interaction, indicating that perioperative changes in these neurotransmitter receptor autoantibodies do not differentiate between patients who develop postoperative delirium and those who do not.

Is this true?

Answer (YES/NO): YES